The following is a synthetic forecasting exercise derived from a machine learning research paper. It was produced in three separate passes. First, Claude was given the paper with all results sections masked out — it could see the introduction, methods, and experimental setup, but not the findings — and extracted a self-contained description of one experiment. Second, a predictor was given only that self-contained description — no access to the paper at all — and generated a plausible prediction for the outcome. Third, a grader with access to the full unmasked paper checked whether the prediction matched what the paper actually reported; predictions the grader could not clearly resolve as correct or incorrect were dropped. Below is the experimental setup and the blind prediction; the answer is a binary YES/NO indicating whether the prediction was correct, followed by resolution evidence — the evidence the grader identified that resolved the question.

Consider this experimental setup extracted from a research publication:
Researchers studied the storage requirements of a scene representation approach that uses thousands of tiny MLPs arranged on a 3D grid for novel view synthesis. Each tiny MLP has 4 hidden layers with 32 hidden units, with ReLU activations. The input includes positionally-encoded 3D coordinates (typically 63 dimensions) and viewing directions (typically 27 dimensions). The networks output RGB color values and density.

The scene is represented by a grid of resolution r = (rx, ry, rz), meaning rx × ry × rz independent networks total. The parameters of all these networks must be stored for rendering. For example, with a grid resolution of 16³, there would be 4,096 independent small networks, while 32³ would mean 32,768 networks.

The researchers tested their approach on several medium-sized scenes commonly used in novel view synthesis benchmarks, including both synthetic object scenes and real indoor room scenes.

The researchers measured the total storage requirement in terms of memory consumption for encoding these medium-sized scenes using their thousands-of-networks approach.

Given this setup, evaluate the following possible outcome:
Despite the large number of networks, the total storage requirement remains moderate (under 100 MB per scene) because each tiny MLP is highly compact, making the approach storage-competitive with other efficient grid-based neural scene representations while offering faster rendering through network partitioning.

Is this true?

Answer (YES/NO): YES